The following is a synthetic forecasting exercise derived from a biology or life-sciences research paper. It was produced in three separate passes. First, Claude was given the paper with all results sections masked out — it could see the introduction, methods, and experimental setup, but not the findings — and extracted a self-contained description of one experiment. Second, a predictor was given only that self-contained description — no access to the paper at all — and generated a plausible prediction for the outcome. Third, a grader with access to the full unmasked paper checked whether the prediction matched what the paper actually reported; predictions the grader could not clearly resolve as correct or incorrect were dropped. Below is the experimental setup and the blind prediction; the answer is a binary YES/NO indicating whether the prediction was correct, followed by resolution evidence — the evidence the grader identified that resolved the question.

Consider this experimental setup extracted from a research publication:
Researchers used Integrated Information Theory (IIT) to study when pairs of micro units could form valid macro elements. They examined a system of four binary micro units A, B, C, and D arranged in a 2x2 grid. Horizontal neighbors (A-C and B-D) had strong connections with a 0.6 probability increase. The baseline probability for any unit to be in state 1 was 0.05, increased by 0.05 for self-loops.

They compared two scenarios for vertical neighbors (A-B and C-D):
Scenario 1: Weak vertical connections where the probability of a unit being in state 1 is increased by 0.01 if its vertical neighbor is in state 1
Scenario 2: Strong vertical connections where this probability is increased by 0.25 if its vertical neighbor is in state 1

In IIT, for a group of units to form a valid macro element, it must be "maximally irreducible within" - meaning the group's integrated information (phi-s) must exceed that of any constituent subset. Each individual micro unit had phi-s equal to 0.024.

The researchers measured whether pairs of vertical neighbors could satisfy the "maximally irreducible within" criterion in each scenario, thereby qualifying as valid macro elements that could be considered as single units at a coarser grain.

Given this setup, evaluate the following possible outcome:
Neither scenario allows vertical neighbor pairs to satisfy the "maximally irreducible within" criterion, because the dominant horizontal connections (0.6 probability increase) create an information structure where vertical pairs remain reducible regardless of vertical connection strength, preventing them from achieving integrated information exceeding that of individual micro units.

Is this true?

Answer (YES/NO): NO